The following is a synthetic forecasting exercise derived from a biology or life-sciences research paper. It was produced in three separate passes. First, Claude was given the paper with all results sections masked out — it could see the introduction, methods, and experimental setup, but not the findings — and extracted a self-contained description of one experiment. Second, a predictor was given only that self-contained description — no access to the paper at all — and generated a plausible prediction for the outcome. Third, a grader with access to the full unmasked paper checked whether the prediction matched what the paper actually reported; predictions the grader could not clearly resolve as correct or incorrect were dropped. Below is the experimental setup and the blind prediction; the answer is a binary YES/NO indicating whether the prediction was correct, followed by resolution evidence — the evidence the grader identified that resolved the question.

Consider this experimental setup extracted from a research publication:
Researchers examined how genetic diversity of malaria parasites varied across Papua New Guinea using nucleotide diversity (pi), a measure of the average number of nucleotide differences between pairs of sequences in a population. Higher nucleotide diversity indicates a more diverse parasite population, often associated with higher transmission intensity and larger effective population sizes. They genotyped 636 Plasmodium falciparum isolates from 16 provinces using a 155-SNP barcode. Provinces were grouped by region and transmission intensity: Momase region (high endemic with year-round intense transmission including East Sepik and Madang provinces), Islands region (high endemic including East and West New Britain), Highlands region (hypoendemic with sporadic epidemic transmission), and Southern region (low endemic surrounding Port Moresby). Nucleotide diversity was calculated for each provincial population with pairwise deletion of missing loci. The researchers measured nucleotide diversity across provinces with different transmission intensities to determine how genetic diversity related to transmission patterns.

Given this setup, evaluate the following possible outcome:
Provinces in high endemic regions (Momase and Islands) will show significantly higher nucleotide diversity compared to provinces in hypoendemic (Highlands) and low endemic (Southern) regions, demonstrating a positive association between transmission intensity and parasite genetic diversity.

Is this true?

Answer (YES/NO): NO